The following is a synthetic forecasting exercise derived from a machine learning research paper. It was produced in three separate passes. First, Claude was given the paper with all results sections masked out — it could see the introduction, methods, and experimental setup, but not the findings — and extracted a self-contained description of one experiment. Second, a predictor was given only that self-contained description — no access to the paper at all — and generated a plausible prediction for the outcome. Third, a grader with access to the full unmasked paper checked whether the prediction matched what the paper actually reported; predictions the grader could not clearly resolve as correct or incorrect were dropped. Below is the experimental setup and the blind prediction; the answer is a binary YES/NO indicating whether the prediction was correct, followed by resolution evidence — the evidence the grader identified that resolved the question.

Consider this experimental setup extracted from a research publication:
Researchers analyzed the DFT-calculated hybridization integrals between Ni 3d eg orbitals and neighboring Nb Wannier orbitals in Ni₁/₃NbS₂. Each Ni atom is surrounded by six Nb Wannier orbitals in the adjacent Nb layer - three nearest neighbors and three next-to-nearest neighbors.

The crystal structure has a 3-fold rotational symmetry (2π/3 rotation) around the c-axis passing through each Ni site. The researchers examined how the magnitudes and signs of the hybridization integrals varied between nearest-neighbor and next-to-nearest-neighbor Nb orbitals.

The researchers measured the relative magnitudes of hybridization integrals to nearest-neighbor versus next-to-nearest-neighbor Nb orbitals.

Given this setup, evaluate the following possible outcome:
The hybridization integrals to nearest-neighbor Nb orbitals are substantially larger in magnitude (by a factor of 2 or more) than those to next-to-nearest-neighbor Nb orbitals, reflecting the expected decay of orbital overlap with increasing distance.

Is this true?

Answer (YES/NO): NO